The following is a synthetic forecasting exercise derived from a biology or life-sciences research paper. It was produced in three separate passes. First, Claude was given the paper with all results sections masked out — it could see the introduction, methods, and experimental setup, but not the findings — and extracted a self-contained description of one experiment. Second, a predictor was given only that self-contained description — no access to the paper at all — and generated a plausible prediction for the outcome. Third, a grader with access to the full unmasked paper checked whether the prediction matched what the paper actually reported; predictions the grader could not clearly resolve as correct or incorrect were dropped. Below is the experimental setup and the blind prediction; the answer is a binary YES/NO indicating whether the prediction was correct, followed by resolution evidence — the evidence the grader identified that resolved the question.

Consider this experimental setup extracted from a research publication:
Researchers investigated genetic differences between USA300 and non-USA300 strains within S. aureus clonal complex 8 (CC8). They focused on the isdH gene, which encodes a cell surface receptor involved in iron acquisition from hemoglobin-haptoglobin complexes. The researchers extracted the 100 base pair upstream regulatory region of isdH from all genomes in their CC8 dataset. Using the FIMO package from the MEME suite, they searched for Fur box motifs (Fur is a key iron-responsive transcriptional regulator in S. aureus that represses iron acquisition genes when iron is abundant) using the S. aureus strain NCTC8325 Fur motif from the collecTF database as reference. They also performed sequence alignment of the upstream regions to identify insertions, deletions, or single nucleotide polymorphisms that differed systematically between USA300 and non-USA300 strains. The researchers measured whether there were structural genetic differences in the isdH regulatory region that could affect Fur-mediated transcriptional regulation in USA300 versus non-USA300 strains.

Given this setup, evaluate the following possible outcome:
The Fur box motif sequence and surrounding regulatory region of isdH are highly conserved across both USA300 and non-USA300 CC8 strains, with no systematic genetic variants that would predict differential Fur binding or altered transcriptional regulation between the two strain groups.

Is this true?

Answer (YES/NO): NO